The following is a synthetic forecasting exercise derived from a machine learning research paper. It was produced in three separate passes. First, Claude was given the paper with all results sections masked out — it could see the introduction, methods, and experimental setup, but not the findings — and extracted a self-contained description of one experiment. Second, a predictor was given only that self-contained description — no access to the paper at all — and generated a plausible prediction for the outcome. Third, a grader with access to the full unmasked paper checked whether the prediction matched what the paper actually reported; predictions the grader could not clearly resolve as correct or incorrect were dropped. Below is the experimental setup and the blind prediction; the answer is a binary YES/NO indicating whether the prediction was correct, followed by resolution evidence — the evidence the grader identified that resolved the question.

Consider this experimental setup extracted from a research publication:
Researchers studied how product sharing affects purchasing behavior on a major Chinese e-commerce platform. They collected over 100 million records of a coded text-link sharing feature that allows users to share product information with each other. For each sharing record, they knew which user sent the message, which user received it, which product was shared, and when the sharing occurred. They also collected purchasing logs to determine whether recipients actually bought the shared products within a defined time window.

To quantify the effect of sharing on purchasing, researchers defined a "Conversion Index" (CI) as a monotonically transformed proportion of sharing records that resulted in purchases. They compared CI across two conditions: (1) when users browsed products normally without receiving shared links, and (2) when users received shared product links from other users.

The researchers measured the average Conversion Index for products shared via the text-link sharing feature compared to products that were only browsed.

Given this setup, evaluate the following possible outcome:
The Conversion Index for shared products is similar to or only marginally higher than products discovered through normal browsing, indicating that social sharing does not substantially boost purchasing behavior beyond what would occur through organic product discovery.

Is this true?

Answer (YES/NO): NO